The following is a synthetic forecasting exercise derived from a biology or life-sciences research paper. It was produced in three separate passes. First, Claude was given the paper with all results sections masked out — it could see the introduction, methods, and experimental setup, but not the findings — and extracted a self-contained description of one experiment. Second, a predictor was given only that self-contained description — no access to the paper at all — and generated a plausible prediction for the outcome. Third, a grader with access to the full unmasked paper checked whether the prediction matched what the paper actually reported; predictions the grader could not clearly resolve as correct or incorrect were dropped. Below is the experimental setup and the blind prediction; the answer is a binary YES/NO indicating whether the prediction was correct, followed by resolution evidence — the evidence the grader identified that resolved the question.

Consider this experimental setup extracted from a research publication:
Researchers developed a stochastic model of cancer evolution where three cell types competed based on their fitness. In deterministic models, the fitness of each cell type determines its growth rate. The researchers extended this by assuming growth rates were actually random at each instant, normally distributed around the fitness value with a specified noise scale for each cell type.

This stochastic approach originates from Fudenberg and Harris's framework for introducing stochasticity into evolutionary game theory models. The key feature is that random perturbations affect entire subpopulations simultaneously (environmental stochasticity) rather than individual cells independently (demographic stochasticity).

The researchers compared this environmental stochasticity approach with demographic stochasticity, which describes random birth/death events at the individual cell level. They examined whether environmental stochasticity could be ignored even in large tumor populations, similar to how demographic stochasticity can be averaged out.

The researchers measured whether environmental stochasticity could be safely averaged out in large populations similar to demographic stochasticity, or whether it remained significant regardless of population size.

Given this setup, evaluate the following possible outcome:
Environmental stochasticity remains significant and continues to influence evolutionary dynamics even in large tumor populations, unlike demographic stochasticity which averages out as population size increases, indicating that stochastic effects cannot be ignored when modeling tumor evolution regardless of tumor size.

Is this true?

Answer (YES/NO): YES